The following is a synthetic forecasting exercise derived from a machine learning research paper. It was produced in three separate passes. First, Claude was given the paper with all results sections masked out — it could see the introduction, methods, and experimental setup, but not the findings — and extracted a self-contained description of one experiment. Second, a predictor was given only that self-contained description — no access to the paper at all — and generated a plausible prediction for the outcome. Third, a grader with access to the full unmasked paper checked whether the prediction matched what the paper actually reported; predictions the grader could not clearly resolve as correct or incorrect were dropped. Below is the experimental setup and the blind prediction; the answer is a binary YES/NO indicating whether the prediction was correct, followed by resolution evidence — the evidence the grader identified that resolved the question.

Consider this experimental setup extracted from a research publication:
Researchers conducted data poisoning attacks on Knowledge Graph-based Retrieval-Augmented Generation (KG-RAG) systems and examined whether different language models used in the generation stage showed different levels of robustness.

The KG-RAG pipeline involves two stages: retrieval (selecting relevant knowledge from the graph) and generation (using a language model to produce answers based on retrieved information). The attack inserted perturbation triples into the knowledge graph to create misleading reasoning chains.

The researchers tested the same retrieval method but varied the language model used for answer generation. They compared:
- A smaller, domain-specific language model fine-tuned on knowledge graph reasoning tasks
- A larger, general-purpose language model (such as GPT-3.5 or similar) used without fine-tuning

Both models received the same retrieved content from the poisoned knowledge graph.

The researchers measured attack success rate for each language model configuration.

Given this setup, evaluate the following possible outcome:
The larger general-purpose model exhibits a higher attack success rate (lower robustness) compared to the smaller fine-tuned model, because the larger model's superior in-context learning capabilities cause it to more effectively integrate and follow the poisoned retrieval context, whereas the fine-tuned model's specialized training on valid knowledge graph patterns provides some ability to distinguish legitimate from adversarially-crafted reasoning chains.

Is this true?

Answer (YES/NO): NO